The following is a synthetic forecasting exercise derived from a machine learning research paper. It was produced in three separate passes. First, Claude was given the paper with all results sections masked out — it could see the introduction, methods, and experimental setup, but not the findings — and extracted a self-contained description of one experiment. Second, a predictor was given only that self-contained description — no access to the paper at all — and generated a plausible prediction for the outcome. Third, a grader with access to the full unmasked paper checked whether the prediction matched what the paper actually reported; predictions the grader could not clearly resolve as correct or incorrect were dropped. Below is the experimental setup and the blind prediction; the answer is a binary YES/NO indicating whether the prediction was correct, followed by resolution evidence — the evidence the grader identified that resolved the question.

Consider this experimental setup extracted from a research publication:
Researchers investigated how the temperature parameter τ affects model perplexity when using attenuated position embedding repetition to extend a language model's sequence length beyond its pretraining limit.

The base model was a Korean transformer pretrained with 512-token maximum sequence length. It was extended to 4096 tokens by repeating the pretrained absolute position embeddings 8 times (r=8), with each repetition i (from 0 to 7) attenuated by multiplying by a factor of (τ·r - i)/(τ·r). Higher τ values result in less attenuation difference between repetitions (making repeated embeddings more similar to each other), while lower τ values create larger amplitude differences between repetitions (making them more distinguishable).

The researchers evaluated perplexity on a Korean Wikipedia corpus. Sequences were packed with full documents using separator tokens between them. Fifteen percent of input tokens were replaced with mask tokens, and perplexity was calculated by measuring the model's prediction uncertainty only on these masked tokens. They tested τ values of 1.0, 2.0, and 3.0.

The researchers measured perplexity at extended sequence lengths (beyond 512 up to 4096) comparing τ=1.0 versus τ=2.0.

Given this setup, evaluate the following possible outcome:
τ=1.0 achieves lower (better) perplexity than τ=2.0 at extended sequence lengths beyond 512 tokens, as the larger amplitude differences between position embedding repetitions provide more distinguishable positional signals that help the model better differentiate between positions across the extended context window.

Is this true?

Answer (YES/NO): NO